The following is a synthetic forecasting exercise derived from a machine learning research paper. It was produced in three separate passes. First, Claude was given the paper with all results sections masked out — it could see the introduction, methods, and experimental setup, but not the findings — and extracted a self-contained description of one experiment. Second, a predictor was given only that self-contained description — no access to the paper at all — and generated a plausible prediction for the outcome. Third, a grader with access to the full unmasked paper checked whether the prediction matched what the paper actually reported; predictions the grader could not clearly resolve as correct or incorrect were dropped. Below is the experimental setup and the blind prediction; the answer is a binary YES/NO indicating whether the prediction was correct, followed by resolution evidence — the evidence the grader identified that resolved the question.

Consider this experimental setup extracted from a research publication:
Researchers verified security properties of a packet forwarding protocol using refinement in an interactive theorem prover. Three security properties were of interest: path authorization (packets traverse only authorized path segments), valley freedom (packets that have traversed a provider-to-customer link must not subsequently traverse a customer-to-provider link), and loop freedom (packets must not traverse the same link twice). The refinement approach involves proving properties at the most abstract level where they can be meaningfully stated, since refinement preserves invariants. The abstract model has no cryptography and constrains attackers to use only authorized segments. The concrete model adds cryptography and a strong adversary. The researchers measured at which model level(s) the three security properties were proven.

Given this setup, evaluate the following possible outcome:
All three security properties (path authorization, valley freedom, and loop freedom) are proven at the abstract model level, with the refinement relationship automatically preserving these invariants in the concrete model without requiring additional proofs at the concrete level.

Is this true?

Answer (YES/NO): NO